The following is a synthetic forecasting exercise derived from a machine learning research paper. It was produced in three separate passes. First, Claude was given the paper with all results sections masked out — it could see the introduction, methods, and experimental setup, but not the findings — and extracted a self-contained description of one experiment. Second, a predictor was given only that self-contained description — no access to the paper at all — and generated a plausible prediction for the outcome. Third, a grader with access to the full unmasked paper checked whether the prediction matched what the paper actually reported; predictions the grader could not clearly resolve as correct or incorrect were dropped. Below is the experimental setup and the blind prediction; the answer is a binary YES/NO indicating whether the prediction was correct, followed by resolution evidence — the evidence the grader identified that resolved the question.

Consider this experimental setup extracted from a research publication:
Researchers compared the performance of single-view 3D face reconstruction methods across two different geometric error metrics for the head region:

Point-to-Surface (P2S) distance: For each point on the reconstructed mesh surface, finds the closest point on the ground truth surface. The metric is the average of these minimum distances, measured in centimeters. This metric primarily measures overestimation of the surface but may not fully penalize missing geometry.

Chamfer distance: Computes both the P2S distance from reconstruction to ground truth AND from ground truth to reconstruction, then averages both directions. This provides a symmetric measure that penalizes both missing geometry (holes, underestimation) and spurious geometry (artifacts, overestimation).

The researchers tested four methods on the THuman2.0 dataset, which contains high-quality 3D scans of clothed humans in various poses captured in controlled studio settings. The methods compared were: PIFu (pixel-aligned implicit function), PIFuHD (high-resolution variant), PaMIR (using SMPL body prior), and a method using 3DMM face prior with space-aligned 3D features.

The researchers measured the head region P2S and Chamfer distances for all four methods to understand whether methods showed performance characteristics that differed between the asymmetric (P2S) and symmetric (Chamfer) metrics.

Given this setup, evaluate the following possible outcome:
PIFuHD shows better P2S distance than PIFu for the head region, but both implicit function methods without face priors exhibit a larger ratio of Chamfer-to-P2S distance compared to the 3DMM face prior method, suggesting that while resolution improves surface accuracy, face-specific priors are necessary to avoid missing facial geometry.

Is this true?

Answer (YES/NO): NO